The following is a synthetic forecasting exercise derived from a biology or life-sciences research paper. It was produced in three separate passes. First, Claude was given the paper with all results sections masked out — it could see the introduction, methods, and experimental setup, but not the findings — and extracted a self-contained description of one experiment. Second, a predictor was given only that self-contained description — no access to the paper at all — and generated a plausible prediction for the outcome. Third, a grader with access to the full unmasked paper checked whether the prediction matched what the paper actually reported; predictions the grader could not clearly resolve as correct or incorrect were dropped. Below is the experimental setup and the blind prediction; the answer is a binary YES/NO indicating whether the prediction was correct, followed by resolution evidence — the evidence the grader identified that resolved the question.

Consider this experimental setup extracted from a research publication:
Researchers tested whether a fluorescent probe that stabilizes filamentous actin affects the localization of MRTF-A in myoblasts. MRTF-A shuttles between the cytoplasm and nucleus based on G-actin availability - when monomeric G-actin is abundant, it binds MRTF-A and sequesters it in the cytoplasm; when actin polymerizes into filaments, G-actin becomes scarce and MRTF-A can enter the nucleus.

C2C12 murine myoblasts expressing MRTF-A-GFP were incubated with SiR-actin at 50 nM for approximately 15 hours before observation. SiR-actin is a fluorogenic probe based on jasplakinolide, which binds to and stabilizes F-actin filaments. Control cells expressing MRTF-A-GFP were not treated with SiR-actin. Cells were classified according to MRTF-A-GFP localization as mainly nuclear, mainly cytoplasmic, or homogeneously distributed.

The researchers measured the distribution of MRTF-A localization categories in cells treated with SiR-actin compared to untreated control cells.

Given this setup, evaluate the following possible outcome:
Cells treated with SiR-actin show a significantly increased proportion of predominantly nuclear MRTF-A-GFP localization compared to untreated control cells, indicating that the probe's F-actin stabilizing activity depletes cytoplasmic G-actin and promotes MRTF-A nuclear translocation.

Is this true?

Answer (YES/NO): NO